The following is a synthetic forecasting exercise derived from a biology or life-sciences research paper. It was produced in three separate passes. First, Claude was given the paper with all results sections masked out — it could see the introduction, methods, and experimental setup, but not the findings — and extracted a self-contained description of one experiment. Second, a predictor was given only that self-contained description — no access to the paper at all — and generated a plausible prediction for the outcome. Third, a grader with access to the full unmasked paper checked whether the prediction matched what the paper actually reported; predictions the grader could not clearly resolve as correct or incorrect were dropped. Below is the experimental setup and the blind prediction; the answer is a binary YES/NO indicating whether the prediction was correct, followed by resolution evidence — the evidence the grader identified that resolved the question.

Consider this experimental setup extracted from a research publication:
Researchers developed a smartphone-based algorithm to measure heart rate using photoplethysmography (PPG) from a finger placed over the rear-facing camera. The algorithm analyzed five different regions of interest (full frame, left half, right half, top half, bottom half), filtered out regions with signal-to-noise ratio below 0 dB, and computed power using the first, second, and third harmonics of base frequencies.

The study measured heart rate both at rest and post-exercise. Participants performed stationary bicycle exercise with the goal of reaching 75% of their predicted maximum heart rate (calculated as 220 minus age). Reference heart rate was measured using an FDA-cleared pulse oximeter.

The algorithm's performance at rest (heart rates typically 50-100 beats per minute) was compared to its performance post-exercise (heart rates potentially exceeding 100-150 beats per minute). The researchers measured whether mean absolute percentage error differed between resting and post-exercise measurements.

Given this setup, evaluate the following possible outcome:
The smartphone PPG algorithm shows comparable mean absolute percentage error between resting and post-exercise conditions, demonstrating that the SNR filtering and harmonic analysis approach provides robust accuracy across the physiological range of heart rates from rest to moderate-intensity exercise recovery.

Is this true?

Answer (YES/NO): NO